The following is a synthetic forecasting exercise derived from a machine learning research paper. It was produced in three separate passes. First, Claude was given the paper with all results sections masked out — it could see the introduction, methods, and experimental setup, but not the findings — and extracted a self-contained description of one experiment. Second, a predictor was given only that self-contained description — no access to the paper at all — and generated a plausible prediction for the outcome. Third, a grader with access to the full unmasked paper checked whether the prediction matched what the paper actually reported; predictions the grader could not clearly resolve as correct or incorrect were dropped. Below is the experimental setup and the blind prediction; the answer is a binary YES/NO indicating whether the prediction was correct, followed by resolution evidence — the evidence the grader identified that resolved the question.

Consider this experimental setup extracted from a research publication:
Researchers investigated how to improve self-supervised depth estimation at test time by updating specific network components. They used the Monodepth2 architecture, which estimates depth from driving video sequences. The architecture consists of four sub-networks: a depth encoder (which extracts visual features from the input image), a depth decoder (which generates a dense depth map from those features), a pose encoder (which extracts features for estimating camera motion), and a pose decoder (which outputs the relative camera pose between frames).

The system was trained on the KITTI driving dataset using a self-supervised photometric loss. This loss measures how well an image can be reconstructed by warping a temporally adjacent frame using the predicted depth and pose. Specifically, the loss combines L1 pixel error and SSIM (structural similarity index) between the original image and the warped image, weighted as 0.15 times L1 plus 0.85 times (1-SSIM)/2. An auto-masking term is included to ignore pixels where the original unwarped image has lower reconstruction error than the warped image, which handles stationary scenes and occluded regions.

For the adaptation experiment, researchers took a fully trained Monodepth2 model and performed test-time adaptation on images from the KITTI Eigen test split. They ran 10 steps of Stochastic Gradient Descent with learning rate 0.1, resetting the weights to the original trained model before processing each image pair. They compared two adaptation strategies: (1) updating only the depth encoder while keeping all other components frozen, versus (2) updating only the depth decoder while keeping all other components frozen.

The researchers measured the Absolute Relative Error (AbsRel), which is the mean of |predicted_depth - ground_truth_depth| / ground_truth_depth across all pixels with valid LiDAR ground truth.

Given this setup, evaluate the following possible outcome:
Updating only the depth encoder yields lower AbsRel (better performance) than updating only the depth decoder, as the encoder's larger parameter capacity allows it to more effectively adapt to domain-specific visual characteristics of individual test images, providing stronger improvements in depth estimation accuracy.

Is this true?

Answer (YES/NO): YES